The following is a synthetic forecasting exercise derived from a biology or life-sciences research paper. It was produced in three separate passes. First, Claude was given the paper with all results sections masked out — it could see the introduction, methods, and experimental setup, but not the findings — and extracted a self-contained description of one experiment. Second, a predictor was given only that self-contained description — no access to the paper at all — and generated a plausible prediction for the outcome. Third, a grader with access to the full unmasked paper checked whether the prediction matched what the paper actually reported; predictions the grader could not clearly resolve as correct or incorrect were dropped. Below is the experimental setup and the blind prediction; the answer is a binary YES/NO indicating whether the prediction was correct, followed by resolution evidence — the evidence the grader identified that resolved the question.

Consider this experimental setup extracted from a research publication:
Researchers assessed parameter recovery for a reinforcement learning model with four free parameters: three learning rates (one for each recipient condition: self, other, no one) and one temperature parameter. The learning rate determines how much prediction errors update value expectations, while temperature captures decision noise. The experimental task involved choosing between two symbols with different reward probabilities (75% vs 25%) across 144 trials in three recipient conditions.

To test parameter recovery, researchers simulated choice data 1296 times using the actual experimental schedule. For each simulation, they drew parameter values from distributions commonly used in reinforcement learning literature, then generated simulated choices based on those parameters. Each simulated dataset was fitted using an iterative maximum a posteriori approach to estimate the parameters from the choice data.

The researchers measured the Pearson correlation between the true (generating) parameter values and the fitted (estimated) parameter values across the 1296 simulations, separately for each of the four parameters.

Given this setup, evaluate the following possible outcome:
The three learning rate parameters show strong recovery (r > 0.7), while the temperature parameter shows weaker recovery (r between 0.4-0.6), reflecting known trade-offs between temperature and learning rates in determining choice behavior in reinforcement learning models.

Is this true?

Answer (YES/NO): NO